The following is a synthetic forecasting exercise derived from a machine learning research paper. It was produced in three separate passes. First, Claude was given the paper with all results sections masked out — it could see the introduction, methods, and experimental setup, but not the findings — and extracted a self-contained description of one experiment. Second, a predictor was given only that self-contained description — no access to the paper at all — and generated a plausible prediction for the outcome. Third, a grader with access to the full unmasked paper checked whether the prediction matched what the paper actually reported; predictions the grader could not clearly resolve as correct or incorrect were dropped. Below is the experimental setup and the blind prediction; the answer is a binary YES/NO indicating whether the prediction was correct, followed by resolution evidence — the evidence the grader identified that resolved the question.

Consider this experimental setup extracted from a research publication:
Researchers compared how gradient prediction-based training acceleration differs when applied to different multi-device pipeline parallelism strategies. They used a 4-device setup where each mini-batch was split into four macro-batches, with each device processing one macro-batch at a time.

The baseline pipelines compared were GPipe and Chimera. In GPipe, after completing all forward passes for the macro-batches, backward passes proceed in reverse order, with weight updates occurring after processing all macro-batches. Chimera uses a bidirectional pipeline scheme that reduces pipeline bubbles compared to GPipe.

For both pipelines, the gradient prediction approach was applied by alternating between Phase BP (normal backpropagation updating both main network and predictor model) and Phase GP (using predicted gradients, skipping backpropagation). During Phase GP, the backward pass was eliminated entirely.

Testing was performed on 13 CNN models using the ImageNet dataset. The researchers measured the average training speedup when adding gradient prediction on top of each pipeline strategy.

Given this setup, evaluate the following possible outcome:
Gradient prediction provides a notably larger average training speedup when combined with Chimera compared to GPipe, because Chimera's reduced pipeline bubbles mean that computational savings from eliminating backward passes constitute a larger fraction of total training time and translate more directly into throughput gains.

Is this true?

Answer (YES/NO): NO